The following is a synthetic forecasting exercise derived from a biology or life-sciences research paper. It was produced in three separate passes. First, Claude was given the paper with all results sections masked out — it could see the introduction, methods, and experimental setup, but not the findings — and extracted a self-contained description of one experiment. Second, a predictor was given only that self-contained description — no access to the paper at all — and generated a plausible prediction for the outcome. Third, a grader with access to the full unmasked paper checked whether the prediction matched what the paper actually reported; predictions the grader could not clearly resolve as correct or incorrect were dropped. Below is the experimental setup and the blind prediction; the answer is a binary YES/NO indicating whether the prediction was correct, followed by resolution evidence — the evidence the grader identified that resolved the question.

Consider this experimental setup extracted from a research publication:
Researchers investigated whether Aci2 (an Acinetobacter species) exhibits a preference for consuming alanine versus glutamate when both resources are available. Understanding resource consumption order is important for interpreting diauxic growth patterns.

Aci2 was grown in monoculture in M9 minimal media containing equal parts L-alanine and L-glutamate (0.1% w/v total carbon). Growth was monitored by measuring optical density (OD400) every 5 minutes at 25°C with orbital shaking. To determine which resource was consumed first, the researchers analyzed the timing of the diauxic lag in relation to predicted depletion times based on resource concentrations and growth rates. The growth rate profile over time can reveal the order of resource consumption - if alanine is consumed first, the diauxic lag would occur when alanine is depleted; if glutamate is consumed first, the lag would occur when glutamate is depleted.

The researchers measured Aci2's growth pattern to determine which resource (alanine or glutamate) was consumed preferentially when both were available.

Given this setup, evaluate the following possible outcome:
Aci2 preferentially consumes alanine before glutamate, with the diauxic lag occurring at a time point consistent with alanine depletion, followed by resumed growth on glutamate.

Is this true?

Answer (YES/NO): YES